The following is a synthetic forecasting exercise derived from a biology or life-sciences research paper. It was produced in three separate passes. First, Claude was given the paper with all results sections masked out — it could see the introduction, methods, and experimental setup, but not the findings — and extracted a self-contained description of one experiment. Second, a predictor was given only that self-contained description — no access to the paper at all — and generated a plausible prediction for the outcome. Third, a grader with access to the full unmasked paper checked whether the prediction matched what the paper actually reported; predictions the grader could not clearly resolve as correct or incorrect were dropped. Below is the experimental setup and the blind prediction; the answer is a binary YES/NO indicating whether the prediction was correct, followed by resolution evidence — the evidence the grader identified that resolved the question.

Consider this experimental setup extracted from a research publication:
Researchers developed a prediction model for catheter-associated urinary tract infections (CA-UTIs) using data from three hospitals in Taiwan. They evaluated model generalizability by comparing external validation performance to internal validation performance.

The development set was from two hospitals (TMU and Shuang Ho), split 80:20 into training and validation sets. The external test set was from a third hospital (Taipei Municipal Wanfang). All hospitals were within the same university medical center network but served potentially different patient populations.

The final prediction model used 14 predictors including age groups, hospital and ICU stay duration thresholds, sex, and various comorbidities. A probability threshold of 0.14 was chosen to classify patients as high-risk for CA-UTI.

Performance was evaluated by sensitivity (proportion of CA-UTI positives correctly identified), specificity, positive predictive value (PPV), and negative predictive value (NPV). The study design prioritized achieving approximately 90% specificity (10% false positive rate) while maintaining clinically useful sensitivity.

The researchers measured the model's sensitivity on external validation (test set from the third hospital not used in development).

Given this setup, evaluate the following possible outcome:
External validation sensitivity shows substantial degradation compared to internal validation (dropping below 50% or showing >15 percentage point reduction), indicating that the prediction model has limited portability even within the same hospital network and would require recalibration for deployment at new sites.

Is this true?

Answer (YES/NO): NO